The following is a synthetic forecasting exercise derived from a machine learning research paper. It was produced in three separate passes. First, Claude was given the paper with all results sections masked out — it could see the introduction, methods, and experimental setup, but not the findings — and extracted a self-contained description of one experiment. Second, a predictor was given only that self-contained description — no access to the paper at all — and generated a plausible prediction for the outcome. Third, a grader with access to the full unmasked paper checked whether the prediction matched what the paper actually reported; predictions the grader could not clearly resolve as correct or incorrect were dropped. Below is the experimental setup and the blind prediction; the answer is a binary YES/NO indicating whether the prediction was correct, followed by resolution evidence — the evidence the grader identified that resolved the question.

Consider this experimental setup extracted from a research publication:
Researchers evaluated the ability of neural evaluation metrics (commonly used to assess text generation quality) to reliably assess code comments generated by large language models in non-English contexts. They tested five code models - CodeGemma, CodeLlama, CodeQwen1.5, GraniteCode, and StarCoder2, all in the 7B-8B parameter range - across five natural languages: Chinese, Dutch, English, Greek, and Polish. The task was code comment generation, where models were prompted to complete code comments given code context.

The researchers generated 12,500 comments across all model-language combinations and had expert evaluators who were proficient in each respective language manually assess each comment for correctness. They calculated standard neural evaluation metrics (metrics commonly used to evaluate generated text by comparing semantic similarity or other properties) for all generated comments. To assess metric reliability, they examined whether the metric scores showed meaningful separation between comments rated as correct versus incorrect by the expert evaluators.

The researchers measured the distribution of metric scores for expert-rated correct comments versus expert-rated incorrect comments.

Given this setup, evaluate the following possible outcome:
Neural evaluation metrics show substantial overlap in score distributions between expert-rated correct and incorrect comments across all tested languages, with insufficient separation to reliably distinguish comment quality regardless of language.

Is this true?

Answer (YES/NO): YES